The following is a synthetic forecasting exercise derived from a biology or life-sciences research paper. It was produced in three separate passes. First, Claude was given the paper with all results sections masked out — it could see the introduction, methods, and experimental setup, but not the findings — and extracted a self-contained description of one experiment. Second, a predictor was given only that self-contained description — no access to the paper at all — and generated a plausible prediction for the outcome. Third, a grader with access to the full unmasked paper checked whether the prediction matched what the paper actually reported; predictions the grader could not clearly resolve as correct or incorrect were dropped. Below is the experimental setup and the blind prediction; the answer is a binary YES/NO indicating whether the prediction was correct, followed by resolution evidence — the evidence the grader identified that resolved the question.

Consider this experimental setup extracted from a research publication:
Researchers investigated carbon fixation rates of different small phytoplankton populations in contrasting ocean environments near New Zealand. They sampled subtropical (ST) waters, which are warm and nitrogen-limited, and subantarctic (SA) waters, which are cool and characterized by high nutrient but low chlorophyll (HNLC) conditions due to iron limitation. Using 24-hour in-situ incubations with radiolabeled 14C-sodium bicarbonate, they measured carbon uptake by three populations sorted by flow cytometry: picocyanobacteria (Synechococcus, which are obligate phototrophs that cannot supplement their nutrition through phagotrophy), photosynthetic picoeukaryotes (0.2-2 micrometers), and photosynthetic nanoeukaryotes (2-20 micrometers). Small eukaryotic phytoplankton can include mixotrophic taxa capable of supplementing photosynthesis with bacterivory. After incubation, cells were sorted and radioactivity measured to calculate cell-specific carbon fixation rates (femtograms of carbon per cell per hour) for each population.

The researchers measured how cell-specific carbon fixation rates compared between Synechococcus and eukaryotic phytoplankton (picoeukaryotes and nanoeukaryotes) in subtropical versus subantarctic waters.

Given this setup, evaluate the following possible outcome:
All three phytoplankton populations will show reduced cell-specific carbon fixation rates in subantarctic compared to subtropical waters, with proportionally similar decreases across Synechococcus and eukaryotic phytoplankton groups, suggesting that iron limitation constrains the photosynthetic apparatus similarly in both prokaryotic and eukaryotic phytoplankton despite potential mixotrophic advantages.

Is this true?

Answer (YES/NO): NO